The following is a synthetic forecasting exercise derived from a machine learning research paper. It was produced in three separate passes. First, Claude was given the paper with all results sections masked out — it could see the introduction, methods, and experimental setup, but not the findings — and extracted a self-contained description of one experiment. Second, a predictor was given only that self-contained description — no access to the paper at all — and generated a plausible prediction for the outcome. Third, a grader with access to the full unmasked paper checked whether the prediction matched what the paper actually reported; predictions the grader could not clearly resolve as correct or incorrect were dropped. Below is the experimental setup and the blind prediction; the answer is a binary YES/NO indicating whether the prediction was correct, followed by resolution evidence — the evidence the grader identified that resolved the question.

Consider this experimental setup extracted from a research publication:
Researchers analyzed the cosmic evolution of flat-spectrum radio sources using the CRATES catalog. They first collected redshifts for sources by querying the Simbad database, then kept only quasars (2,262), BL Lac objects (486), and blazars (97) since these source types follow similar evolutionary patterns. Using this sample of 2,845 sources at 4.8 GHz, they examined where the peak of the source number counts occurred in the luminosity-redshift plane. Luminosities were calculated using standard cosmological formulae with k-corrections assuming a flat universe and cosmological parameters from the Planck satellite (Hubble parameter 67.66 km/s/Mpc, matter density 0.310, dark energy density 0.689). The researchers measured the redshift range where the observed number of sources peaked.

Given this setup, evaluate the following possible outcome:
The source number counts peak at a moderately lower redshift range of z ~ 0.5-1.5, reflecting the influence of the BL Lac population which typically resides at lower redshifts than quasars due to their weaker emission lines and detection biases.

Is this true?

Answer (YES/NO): YES